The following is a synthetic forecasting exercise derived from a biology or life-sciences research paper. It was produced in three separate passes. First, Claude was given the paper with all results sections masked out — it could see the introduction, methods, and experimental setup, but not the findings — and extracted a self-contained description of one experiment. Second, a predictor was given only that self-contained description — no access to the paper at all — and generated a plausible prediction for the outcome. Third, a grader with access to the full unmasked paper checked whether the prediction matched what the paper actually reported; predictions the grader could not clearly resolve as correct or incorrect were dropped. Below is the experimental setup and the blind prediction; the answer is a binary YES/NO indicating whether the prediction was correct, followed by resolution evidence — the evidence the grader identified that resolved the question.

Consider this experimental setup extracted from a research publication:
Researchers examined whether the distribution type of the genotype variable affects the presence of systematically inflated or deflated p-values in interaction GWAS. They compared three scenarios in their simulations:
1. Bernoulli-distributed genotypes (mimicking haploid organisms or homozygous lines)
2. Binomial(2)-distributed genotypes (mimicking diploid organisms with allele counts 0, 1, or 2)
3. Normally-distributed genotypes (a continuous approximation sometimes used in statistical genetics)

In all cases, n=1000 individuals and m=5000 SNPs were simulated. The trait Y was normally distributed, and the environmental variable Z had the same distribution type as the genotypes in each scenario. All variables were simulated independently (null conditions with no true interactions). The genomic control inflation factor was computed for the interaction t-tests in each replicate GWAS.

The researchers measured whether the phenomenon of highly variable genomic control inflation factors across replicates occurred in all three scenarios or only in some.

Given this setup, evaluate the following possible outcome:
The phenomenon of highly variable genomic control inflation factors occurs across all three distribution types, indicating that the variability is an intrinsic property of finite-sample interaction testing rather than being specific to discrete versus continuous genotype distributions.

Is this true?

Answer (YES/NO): YES